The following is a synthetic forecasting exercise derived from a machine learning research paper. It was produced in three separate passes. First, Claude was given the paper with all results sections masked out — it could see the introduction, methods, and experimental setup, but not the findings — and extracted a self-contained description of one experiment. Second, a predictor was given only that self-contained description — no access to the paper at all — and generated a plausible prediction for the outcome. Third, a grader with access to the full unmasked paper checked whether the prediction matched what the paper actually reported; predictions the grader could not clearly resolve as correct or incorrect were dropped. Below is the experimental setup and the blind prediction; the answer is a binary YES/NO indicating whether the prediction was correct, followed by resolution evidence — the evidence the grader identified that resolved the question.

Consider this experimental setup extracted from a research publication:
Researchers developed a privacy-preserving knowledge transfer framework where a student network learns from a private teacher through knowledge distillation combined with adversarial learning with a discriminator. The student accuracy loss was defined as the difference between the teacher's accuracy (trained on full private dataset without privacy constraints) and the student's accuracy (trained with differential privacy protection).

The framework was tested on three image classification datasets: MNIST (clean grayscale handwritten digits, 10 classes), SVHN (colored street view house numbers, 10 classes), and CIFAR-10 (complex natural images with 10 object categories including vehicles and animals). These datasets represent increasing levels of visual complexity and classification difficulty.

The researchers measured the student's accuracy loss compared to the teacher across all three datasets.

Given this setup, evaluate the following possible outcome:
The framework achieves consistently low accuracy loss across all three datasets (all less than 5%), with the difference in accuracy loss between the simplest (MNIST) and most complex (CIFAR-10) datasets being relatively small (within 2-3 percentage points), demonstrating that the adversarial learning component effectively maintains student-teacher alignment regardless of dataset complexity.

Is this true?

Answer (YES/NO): NO